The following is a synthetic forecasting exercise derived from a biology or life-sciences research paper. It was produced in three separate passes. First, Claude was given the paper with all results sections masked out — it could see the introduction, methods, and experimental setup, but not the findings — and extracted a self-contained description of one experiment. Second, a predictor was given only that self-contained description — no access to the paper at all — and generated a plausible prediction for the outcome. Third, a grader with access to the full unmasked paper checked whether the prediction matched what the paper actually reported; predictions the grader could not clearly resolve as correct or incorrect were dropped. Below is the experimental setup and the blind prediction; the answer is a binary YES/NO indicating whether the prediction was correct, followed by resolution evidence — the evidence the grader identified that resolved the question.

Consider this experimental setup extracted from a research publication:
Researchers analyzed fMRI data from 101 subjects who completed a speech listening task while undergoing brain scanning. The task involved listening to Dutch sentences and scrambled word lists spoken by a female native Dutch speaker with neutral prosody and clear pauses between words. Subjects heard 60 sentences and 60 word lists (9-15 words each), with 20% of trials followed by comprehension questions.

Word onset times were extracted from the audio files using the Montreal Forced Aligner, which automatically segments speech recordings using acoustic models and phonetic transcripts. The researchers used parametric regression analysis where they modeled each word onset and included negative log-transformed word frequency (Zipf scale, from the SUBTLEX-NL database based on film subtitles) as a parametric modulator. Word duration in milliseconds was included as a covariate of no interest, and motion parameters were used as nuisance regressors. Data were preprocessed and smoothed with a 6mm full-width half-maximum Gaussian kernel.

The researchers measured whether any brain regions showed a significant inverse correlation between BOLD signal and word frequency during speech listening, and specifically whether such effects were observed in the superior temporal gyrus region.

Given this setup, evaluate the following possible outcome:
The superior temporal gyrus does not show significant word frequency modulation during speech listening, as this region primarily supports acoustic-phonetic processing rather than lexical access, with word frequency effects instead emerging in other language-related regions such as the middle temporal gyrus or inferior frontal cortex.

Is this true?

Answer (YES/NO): NO